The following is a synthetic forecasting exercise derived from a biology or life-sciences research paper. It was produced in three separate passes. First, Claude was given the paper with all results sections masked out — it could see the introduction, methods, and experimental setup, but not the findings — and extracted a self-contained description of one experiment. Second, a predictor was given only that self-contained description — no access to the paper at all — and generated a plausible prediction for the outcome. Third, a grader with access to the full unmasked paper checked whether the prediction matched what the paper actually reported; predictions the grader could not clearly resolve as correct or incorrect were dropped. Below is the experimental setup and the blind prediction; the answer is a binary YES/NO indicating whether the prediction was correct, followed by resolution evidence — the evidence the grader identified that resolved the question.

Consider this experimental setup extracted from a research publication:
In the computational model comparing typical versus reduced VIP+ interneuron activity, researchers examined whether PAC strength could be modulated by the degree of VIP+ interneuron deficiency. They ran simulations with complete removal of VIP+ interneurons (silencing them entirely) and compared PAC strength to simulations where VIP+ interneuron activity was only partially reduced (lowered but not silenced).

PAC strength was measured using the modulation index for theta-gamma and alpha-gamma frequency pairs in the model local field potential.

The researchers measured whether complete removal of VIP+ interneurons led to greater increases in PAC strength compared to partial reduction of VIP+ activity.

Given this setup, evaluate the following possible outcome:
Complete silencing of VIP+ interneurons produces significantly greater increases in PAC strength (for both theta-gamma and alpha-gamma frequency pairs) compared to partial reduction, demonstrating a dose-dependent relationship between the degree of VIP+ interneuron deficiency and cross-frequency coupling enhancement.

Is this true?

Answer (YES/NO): YES